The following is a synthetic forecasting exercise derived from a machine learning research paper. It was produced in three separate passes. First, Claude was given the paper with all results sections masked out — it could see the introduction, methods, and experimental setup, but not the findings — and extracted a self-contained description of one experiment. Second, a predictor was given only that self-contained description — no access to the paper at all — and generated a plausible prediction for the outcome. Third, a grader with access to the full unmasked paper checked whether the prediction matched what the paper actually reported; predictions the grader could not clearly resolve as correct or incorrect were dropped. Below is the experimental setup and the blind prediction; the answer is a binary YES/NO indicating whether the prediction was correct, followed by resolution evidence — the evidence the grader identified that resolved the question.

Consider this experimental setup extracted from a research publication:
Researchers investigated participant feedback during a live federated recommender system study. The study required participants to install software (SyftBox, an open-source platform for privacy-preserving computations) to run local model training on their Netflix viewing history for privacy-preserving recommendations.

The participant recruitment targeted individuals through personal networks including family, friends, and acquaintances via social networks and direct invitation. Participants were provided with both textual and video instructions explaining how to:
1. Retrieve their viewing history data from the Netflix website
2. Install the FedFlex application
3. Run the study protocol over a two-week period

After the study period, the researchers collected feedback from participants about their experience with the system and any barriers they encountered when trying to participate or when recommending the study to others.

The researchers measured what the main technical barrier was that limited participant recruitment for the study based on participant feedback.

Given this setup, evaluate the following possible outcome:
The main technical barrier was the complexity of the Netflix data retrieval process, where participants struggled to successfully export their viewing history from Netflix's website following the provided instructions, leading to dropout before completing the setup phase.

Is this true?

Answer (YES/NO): NO